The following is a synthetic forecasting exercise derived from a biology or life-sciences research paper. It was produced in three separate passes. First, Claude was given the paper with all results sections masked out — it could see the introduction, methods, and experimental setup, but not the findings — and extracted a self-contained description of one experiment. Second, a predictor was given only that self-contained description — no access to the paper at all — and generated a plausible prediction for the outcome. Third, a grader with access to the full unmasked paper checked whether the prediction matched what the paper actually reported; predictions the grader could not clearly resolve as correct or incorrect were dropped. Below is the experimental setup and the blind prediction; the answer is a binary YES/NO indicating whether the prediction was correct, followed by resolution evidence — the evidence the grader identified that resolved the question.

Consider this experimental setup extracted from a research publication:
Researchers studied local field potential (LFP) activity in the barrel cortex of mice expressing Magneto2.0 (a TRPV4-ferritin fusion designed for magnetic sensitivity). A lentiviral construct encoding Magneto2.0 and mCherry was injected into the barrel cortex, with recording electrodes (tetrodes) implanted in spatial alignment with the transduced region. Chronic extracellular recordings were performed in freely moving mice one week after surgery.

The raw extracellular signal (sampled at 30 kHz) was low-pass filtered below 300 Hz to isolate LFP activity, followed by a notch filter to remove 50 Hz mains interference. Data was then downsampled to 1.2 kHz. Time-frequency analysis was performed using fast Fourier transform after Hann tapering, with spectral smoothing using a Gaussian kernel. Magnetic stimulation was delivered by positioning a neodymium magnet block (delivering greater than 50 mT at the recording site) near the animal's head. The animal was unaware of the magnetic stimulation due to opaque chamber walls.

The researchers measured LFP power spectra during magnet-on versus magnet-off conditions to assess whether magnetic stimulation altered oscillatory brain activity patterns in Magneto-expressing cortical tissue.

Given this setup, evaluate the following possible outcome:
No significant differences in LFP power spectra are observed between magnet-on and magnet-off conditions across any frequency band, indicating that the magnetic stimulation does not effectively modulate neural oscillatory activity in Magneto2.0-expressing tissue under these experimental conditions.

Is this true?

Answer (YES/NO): YES